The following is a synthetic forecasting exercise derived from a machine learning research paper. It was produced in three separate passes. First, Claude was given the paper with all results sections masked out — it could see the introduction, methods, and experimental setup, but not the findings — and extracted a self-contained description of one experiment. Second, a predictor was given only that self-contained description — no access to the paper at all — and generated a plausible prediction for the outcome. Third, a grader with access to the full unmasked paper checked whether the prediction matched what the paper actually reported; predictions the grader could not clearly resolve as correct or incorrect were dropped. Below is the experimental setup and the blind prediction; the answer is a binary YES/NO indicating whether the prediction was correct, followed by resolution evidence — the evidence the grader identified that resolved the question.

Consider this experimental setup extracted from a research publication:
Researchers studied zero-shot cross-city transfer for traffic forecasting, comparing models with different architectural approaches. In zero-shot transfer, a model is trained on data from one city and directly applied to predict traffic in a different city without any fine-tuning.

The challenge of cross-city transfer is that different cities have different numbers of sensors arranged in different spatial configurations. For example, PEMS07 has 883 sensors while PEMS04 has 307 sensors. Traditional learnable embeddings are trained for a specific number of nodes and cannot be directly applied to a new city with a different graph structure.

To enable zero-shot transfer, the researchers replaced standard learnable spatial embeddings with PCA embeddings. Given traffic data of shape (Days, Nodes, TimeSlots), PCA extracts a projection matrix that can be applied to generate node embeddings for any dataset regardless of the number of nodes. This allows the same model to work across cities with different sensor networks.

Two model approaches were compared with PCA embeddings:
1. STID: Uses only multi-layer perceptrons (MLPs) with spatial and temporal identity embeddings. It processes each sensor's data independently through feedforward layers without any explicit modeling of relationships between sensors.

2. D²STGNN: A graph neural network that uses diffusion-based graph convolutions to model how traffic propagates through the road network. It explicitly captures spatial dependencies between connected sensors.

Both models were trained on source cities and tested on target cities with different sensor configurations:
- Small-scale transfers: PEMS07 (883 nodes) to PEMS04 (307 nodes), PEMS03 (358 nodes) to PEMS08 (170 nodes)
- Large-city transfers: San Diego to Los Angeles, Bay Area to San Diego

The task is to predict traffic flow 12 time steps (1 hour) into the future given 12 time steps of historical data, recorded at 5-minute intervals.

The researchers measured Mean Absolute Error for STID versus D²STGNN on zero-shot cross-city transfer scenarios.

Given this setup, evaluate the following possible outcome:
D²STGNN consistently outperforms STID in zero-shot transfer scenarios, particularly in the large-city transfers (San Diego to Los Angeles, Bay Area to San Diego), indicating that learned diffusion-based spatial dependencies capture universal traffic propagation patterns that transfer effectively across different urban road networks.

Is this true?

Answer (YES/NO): NO